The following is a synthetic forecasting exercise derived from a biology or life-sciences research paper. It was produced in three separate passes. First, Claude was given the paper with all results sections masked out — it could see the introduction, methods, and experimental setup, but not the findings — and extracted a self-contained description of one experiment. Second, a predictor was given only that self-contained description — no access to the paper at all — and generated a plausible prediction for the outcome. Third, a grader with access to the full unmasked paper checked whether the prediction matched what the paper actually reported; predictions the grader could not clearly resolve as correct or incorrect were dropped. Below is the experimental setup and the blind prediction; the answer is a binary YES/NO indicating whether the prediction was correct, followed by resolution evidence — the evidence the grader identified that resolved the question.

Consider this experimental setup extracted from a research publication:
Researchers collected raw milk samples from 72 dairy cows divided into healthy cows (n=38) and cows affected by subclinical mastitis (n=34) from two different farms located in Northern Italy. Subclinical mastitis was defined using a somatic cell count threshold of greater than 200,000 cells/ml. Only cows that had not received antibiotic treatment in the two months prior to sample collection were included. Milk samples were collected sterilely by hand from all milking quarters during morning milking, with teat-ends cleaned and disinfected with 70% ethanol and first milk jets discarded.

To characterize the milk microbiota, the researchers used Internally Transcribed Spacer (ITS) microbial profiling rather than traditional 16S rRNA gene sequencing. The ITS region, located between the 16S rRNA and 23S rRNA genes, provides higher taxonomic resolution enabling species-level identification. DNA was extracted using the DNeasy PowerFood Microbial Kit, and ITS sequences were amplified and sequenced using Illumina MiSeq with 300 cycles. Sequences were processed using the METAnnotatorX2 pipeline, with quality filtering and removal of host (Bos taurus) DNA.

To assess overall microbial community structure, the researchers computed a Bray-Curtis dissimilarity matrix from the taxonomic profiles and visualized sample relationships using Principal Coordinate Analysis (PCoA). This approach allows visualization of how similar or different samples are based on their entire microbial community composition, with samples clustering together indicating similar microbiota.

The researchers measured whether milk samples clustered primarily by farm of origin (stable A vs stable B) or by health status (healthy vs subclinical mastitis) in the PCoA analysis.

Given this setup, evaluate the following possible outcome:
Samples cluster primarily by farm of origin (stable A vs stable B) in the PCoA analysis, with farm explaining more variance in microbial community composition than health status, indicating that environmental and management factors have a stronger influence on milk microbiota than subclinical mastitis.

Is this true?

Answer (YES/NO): YES